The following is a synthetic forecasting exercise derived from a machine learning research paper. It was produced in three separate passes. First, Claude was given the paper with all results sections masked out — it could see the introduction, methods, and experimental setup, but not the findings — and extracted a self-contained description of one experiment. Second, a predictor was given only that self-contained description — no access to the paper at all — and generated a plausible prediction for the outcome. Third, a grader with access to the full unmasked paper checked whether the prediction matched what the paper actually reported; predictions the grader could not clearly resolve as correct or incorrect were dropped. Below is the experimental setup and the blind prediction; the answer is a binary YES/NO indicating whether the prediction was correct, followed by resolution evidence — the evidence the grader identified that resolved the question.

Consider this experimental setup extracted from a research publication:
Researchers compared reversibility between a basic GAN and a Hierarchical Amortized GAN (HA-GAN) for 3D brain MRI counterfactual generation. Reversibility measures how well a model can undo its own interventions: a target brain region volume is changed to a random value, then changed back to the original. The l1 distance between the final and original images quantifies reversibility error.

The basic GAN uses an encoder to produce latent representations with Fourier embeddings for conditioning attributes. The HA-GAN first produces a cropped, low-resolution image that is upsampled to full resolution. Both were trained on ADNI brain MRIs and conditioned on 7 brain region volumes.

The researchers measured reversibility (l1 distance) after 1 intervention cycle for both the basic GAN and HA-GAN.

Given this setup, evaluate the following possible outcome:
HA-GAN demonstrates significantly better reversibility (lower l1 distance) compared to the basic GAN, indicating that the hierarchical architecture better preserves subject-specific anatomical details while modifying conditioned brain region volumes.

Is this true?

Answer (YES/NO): YES